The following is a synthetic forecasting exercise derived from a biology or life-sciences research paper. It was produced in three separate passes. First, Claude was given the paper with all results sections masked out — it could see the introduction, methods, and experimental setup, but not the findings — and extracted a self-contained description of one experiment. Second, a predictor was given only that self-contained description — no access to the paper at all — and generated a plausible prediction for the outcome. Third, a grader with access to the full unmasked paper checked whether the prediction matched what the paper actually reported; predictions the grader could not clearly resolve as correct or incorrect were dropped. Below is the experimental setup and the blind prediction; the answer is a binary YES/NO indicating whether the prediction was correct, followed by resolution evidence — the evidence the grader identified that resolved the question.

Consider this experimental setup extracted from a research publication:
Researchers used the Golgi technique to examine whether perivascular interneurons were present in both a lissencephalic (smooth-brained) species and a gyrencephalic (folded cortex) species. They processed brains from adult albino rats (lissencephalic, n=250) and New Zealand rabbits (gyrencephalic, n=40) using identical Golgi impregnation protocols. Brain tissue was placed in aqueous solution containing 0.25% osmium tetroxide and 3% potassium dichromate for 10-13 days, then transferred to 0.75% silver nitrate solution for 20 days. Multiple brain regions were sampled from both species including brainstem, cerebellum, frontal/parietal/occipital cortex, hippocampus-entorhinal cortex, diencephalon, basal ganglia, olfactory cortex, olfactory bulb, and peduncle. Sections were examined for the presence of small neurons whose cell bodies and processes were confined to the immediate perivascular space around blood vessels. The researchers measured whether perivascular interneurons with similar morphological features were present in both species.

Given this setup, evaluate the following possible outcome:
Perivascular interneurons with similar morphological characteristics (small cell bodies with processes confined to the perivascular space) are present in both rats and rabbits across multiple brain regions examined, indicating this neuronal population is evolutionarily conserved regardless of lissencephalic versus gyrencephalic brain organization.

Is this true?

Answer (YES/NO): YES